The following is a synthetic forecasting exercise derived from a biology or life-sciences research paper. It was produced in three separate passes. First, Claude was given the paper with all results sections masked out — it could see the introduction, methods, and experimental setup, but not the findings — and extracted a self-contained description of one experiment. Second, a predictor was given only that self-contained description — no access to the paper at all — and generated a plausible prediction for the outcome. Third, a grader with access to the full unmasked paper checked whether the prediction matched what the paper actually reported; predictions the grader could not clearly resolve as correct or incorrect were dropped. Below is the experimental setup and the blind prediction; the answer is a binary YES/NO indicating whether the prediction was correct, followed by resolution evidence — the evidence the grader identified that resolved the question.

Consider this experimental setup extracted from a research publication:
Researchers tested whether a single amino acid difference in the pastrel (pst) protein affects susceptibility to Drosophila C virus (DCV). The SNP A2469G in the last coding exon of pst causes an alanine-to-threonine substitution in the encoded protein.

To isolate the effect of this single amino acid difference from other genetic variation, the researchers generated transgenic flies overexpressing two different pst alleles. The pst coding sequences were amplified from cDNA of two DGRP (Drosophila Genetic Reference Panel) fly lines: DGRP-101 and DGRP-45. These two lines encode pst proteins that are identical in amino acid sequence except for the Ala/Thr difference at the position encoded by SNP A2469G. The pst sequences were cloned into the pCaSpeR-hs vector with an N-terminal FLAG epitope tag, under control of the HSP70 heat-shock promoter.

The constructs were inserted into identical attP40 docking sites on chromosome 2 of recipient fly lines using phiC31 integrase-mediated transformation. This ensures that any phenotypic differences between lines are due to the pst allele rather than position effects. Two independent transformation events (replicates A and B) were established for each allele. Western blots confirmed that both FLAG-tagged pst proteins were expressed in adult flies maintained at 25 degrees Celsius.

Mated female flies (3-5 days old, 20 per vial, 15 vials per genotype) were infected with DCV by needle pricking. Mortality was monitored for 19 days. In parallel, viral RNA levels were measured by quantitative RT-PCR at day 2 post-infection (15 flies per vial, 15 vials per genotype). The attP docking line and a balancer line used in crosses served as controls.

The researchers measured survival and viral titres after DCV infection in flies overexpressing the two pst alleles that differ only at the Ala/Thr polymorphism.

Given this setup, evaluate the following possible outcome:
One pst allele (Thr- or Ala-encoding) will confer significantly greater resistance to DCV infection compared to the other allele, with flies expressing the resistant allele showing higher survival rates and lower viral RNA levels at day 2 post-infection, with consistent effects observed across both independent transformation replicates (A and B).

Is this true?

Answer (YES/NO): NO